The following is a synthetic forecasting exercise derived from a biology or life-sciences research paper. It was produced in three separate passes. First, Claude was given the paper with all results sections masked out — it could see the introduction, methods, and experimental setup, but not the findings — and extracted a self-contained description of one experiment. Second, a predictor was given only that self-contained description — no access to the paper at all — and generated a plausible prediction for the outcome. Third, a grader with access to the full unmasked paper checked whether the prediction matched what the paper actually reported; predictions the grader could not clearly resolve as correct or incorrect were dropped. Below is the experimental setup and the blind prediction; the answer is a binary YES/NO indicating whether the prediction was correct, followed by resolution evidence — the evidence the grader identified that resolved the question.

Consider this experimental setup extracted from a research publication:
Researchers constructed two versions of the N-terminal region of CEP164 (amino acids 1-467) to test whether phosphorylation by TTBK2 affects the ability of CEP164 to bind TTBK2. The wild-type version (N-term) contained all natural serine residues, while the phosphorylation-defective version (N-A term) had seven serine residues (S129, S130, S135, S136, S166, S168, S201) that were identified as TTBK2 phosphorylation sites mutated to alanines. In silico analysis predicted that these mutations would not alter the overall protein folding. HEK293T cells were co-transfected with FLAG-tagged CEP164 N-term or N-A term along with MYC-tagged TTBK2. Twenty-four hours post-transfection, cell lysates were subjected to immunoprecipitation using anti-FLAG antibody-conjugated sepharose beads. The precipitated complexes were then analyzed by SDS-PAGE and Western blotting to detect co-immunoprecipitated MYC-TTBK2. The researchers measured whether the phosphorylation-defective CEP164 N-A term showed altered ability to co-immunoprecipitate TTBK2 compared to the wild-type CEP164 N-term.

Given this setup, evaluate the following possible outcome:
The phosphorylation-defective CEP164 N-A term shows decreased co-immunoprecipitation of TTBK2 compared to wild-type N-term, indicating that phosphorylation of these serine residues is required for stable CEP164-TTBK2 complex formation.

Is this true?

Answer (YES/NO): NO